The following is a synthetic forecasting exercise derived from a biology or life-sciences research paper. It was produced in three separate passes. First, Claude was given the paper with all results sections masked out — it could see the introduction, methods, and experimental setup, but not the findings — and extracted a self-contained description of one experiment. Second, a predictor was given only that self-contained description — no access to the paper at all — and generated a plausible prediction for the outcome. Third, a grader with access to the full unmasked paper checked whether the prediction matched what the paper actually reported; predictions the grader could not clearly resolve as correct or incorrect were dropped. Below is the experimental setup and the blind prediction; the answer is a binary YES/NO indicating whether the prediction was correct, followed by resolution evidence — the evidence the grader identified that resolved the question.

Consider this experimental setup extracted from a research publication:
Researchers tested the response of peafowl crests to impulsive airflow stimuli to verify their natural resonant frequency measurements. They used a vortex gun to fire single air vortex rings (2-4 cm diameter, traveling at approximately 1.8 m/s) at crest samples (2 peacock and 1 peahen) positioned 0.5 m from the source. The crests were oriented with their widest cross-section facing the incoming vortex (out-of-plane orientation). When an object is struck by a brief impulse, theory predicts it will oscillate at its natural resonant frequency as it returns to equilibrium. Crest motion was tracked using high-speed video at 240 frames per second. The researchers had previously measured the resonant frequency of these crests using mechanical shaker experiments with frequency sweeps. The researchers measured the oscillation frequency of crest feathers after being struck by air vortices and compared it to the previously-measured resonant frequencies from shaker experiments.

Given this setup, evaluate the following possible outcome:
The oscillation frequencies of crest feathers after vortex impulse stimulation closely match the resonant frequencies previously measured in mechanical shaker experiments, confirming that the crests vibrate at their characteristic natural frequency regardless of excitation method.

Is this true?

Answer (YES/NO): YES